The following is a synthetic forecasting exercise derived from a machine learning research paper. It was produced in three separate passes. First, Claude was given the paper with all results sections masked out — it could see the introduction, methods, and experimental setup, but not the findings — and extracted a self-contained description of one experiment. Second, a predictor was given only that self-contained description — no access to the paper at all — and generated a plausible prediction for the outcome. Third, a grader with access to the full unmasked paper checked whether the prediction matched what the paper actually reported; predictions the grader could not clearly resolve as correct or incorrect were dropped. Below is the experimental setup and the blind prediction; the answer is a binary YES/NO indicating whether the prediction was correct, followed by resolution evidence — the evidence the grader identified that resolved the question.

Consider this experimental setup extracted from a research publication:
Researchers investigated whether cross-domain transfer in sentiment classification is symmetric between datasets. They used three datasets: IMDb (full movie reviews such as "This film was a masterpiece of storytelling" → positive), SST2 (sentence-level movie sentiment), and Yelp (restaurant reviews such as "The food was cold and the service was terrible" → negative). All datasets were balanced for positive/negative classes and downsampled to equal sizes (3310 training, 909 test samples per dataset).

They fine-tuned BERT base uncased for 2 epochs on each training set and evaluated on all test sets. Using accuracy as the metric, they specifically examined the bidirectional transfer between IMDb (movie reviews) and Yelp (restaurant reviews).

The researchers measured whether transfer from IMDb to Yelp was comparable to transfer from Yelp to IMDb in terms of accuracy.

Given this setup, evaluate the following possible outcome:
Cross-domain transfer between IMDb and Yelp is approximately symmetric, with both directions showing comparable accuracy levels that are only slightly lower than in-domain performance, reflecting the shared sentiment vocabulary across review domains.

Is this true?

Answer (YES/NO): YES